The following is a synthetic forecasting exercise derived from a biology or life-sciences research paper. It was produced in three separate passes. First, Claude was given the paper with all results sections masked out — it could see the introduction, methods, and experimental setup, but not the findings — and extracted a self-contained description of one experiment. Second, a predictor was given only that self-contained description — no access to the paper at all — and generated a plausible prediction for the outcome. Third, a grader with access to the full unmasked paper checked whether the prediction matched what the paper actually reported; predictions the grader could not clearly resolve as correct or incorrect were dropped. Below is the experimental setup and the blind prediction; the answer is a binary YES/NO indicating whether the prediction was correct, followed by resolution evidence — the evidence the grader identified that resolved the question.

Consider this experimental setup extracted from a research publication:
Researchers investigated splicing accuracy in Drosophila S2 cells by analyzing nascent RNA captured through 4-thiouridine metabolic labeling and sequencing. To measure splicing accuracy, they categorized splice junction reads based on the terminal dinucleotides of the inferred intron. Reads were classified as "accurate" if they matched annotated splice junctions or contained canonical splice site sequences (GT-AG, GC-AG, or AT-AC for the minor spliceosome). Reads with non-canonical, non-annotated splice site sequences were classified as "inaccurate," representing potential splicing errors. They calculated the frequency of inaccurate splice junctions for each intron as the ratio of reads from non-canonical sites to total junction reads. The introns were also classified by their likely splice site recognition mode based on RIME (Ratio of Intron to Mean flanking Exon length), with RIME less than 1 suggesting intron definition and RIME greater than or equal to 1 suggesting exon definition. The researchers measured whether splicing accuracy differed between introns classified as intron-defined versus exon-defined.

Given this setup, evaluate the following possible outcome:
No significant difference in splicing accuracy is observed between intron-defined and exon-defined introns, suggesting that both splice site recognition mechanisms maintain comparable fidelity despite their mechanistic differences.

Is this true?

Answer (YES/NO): NO